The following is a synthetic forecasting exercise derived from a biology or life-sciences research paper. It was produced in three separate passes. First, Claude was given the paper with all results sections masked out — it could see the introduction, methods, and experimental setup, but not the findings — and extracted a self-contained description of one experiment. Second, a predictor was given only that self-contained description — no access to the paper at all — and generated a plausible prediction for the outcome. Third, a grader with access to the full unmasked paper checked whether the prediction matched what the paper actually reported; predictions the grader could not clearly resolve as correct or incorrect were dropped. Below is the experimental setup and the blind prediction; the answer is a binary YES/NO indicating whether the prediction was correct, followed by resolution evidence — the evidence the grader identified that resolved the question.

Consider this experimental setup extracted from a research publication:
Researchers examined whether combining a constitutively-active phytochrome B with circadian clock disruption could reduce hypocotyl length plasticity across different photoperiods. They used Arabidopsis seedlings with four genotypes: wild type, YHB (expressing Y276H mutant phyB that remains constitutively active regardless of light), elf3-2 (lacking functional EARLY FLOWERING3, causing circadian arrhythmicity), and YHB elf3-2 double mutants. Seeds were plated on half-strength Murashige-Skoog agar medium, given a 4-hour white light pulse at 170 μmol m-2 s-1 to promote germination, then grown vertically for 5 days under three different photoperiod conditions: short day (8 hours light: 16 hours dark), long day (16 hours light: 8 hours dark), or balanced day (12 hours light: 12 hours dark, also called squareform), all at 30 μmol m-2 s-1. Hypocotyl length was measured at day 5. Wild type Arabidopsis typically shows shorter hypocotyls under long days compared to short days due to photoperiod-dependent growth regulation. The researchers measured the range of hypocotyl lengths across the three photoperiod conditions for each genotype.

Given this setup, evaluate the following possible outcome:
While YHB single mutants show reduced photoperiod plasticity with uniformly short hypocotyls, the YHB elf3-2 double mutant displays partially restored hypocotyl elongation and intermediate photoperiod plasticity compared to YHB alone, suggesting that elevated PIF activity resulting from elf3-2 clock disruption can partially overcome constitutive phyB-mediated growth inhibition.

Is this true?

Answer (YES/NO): NO